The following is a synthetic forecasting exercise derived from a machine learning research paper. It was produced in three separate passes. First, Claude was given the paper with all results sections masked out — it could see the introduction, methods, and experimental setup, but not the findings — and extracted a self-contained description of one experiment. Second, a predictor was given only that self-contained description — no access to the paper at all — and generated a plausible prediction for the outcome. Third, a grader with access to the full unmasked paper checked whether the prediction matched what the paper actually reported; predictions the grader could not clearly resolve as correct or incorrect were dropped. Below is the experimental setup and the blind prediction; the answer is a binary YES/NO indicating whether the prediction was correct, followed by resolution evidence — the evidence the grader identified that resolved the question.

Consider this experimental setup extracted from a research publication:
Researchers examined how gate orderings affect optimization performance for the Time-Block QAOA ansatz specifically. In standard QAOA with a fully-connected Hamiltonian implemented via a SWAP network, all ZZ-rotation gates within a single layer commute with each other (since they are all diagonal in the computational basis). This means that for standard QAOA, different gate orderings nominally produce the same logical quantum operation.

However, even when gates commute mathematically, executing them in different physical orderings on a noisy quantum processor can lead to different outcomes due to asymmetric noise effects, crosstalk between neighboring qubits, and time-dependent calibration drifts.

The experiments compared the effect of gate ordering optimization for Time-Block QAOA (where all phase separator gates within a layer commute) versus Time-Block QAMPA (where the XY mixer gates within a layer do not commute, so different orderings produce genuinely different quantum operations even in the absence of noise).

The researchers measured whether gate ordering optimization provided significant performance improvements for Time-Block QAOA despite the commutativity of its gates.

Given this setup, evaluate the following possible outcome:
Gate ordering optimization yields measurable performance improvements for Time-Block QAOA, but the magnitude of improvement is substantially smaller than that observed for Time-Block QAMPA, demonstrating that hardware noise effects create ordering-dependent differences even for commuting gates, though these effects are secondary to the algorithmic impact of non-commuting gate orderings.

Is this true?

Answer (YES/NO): YES